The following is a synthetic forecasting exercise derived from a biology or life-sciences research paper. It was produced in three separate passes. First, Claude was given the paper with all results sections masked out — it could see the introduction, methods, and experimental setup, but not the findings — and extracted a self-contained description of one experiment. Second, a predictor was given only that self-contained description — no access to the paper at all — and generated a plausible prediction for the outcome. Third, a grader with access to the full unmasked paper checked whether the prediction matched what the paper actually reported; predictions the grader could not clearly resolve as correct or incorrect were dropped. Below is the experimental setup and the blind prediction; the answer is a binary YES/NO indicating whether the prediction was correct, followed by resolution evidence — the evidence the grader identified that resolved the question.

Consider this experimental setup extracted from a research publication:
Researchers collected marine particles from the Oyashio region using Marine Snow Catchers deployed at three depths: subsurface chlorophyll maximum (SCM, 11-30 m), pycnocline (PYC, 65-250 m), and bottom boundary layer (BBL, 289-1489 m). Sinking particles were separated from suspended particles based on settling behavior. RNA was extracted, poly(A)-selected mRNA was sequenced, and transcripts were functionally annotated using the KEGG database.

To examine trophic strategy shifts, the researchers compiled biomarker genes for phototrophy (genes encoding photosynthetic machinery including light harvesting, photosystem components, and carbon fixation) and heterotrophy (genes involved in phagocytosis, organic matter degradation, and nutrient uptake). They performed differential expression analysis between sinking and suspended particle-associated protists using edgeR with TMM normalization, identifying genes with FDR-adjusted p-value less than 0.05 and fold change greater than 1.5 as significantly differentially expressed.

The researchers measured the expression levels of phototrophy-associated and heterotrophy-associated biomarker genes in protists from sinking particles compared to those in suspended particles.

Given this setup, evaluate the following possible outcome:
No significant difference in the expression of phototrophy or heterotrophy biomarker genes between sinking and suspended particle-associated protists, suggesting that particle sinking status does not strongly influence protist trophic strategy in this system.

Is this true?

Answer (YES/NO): NO